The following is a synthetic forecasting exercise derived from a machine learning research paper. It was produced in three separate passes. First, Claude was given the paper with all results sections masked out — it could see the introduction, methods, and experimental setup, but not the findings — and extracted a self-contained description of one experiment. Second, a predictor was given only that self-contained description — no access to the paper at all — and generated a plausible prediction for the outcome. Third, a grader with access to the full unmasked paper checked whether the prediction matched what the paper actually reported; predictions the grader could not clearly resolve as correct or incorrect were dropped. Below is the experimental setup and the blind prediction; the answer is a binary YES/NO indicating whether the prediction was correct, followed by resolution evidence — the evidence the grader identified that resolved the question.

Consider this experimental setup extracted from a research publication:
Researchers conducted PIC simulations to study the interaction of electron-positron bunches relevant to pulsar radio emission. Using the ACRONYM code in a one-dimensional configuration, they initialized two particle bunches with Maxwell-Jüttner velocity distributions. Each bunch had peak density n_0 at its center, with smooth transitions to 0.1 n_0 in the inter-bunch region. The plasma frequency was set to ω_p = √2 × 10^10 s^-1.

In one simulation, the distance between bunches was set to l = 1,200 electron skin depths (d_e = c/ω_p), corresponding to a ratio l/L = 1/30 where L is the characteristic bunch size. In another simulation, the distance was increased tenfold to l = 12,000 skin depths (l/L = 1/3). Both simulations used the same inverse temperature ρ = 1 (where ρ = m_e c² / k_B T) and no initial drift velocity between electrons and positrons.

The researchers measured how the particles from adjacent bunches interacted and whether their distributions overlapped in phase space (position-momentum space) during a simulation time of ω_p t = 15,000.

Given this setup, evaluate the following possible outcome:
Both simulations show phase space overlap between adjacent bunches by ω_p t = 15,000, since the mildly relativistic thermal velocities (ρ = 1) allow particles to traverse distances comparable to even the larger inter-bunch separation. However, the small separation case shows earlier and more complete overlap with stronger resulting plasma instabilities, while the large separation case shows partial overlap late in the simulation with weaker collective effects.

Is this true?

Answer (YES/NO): NO